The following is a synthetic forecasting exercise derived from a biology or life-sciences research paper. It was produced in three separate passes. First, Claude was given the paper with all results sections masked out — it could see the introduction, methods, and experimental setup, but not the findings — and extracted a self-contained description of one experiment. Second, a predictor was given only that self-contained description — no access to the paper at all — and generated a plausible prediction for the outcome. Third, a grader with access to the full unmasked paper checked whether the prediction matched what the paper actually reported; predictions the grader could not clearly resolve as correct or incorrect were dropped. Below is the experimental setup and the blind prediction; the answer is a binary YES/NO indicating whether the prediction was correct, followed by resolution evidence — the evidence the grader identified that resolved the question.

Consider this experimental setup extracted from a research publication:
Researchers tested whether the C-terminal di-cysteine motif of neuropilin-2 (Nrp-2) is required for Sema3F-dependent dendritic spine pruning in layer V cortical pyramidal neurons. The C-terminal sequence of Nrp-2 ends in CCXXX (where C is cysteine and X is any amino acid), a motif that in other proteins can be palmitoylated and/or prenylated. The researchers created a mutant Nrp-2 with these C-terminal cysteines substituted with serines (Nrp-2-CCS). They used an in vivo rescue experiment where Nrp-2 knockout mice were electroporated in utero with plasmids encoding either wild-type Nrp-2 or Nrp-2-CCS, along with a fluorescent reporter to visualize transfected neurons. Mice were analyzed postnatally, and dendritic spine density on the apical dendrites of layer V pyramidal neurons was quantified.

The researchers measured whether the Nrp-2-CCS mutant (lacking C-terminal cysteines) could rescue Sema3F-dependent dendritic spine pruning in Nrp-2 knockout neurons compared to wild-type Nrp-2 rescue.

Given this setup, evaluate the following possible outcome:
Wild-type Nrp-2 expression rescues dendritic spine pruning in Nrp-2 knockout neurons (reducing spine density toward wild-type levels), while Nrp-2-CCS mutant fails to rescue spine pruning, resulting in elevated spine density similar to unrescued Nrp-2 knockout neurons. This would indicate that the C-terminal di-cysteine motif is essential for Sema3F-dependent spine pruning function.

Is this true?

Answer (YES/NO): NO